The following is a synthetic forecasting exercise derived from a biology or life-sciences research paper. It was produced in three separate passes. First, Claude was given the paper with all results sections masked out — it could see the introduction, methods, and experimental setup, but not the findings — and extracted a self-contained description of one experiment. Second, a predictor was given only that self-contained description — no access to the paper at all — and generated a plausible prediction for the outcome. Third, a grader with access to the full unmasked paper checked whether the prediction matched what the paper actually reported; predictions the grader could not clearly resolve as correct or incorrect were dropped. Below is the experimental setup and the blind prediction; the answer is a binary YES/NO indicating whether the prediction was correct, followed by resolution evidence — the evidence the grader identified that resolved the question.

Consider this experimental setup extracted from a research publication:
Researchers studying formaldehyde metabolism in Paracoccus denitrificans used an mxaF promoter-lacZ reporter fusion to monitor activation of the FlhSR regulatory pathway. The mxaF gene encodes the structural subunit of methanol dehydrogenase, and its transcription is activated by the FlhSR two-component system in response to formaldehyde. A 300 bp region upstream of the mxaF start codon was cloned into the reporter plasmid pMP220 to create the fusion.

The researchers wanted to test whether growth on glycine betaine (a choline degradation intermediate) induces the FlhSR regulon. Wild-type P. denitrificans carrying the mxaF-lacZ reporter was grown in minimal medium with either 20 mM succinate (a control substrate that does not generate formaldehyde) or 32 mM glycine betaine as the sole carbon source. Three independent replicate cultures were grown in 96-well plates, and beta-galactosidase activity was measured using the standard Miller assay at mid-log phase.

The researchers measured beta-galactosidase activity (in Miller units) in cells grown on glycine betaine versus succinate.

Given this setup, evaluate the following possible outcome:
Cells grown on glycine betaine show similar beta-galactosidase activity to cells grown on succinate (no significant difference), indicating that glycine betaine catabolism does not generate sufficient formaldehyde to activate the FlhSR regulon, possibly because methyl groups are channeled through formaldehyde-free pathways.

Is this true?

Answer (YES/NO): NO